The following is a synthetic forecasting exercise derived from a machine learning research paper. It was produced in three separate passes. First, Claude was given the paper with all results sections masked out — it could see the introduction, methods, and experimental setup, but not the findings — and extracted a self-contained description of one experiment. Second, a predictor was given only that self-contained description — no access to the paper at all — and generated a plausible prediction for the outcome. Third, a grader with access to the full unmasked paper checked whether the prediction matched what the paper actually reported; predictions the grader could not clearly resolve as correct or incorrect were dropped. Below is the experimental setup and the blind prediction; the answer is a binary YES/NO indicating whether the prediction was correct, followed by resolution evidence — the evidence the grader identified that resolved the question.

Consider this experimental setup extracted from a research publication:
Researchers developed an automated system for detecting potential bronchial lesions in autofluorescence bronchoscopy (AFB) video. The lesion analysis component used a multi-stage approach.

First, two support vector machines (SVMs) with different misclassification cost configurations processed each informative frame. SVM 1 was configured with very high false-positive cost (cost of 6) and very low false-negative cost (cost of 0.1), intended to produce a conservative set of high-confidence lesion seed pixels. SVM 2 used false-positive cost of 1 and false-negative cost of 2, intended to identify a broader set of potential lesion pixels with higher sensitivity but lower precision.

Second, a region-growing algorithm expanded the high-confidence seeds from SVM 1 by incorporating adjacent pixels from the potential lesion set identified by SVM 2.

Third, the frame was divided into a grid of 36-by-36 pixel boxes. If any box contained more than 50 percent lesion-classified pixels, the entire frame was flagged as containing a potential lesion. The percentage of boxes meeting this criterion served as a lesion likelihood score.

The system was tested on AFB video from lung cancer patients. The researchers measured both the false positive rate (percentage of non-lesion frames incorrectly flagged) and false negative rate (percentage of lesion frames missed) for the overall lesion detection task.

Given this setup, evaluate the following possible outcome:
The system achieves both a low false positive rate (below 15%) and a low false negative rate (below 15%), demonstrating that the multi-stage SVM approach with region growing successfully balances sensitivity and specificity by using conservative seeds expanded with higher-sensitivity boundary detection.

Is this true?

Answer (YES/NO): YES